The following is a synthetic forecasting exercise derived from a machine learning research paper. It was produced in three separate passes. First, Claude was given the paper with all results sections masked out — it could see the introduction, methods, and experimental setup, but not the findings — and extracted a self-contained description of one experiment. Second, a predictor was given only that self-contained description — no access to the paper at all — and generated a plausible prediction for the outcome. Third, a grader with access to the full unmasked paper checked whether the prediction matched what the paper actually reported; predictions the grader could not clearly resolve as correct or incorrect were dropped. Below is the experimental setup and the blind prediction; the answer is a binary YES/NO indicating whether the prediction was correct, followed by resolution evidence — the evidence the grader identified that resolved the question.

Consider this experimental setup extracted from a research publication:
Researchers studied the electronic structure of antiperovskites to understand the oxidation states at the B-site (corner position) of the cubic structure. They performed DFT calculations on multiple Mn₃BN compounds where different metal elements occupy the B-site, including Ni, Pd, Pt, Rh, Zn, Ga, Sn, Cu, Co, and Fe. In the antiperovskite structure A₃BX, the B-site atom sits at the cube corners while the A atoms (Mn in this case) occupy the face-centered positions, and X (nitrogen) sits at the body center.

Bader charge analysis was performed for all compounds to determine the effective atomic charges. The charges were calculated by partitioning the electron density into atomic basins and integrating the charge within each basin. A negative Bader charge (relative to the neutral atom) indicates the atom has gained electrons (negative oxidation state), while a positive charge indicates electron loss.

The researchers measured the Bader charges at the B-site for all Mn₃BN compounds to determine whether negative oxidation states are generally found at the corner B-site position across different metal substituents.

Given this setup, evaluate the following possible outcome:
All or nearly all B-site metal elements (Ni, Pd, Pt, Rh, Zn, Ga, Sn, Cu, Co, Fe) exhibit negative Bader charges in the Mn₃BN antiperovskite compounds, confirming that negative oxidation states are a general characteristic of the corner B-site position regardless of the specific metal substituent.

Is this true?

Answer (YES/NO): YES